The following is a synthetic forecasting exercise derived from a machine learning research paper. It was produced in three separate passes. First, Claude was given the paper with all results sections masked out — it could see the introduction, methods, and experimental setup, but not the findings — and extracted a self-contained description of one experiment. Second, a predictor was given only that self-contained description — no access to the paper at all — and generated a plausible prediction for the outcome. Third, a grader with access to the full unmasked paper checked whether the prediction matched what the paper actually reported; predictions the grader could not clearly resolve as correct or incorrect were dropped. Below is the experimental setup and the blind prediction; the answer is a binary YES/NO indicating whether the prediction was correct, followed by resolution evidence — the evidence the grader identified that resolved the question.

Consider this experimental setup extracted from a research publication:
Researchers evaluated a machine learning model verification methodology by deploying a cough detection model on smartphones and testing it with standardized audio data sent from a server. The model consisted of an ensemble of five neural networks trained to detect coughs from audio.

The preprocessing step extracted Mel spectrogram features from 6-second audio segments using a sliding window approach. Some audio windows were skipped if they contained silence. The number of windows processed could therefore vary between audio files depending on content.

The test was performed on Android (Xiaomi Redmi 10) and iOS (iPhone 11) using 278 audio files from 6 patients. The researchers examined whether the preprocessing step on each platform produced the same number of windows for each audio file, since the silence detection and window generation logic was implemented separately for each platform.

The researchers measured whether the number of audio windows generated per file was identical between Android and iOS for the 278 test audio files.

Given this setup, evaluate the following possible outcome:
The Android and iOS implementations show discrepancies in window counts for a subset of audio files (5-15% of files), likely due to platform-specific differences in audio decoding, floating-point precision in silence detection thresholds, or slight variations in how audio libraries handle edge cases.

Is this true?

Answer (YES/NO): NO